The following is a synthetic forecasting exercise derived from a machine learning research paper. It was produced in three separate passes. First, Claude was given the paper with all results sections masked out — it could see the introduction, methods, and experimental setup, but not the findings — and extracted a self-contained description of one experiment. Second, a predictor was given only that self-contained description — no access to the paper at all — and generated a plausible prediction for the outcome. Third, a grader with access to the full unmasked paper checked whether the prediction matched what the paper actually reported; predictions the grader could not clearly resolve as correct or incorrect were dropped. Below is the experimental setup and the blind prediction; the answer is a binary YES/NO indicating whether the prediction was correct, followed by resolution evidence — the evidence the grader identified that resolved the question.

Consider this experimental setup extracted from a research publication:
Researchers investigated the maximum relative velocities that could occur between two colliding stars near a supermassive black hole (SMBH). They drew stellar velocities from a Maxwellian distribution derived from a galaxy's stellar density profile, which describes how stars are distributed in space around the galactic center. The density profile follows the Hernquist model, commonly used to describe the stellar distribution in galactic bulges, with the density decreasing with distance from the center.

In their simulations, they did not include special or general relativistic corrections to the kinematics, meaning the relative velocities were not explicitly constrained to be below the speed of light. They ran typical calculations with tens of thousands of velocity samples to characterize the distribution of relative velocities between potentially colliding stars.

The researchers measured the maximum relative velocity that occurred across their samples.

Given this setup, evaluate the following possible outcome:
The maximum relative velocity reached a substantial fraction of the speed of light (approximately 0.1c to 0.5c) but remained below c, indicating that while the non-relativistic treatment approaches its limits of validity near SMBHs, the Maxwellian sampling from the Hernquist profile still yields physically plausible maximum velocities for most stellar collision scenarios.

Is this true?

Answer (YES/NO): NO